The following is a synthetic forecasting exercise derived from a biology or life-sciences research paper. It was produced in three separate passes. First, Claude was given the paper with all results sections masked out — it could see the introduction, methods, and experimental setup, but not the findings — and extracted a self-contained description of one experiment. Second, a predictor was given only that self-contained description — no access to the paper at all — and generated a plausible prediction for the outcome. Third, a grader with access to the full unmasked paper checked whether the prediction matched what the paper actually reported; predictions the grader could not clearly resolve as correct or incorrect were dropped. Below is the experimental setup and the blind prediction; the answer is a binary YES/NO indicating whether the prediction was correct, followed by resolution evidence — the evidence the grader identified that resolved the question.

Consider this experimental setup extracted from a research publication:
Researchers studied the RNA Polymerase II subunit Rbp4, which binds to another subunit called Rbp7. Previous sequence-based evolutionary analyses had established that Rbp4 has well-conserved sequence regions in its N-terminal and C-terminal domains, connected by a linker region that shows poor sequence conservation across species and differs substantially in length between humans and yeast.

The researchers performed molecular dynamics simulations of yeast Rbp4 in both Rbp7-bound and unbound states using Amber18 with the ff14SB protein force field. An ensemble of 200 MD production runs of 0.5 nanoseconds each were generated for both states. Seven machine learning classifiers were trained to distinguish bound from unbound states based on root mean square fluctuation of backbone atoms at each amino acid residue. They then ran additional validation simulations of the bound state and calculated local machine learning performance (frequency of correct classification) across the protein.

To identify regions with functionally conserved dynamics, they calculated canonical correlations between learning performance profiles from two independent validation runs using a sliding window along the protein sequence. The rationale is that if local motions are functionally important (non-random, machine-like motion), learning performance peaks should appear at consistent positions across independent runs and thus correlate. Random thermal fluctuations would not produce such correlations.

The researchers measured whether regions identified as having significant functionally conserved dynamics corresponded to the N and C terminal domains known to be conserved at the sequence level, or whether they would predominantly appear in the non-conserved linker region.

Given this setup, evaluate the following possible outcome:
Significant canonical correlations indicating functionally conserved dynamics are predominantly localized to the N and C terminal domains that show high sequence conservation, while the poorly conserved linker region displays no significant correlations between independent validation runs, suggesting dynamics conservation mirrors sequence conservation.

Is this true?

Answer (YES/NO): YES